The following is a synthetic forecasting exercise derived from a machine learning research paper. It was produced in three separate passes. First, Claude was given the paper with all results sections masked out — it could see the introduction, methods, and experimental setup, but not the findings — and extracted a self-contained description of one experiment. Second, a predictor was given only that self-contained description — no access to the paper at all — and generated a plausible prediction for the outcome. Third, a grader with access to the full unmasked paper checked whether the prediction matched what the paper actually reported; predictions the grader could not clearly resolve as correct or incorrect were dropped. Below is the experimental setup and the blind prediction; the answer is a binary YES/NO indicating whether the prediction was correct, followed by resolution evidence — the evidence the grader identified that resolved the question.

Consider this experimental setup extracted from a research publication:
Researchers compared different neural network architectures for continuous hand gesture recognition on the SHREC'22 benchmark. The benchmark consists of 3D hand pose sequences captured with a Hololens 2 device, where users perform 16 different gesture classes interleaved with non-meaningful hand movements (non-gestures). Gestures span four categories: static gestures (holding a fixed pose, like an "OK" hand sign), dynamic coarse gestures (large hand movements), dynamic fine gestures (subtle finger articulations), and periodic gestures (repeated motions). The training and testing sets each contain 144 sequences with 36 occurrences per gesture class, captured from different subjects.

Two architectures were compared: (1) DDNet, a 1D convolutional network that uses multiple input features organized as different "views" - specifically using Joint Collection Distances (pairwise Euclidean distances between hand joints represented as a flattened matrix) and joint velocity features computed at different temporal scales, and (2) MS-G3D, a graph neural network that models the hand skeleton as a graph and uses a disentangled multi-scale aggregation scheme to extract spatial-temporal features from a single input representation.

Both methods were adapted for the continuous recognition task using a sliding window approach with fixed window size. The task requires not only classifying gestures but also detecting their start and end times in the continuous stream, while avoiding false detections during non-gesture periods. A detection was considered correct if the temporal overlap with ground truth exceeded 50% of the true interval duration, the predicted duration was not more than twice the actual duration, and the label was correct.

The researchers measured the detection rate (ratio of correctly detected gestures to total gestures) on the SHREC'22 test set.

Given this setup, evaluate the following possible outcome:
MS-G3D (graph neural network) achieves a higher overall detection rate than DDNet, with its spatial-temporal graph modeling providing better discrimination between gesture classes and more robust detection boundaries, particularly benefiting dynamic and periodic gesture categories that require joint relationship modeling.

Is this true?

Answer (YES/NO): NO